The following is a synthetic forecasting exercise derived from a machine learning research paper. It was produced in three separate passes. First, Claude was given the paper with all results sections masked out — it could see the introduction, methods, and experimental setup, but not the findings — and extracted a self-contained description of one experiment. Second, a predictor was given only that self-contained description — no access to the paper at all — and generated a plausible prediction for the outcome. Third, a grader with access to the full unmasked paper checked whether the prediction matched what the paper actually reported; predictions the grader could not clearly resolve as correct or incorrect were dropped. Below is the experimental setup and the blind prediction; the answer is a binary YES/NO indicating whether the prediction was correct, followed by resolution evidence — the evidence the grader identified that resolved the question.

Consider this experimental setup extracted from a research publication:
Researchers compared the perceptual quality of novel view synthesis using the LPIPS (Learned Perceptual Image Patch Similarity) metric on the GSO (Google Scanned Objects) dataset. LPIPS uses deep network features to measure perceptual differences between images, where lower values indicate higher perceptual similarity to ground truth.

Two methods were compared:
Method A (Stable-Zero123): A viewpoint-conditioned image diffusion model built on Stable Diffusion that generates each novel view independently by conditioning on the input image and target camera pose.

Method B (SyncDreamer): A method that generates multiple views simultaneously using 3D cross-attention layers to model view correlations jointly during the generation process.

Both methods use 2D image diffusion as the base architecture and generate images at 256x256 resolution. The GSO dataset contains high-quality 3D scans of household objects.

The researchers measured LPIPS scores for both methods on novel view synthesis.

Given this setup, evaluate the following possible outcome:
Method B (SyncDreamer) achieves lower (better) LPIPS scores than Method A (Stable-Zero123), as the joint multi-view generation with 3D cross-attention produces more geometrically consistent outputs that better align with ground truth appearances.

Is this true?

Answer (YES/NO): YES